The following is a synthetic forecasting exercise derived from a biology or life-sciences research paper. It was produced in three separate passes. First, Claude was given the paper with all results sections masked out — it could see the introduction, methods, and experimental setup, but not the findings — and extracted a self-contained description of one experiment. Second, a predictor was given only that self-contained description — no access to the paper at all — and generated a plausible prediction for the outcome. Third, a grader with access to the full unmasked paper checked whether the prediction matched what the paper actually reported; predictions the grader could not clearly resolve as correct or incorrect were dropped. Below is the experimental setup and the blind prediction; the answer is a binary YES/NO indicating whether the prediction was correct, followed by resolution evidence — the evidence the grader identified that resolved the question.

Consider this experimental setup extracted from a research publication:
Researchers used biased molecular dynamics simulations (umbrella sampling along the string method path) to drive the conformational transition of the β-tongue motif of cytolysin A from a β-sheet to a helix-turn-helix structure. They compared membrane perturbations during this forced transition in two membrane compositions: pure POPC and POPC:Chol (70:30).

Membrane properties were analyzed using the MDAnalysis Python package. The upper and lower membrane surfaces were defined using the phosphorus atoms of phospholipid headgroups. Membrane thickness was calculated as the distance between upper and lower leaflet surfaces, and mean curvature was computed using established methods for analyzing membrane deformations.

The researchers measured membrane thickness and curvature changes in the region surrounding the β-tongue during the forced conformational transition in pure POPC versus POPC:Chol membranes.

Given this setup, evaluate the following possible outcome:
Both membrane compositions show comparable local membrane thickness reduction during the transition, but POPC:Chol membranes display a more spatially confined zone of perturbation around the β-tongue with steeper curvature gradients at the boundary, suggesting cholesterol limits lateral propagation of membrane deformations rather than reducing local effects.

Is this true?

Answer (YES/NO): NO